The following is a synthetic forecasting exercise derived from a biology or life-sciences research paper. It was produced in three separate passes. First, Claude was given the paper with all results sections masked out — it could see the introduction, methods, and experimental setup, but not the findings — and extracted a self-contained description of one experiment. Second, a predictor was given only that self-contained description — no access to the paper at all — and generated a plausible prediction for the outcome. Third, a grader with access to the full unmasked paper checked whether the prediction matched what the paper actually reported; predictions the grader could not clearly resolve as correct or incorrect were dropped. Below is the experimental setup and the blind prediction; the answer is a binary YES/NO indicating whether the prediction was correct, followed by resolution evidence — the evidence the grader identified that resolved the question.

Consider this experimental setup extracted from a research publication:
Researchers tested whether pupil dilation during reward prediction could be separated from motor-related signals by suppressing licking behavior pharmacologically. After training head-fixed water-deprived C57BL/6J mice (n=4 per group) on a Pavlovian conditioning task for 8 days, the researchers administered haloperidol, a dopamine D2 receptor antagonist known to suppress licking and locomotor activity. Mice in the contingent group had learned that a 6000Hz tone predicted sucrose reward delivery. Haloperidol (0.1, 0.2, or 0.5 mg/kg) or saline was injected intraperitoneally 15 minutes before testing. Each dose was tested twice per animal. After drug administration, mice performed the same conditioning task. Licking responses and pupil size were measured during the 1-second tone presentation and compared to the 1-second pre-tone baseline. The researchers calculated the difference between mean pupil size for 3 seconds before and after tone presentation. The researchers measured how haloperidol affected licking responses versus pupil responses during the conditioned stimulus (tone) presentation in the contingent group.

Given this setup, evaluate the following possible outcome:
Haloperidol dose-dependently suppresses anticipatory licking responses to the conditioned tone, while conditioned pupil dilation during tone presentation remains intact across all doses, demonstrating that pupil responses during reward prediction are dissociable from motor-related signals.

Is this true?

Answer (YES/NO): YES